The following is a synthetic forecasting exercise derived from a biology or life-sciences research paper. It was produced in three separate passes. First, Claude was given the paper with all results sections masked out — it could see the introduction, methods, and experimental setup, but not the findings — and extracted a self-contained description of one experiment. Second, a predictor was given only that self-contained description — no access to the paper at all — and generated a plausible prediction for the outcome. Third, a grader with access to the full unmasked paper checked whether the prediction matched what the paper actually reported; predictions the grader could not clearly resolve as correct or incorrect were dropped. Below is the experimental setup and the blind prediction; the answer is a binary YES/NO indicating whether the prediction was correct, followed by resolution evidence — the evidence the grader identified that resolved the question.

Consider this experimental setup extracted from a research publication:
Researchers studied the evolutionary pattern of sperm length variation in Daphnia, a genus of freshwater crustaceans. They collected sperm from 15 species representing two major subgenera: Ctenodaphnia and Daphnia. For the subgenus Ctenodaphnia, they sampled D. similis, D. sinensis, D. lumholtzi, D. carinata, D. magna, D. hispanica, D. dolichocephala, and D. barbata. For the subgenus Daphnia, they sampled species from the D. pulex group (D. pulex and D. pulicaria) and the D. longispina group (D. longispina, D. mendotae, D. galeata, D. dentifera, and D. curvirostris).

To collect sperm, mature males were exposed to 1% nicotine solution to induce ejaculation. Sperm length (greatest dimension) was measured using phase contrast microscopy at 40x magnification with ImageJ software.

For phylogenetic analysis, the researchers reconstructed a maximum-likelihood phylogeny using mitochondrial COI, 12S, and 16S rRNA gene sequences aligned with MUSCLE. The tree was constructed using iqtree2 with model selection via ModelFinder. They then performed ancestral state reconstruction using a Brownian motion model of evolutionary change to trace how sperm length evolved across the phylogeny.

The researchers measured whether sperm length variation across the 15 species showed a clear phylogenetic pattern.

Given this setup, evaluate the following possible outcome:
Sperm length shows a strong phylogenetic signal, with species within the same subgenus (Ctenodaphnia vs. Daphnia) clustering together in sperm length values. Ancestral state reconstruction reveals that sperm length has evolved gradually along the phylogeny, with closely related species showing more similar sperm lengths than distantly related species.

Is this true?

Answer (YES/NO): NO